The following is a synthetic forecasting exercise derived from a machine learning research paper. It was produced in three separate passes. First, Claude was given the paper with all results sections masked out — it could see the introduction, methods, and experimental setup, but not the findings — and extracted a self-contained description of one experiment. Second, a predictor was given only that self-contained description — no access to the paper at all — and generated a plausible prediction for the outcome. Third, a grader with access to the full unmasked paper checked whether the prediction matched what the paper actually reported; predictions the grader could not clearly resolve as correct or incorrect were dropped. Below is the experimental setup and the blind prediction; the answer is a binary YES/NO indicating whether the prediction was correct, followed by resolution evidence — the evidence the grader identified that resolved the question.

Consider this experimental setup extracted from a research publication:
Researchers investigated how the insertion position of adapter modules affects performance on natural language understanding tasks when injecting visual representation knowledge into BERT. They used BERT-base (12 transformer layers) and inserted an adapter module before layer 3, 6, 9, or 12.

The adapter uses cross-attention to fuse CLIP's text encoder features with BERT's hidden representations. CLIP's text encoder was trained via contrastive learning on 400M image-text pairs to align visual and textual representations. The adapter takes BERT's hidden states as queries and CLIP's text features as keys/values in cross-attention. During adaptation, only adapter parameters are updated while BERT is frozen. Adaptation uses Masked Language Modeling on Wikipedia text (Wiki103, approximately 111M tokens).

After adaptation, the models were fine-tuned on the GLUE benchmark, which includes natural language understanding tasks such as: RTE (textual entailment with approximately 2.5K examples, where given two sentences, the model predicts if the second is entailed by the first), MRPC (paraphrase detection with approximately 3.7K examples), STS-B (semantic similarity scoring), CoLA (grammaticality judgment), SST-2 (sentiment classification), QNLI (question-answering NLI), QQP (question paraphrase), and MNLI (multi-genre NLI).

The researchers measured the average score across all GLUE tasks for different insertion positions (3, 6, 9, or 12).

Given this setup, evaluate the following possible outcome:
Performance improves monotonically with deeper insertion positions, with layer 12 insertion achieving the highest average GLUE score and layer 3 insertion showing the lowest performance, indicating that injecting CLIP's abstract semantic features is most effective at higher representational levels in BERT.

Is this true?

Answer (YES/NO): YES